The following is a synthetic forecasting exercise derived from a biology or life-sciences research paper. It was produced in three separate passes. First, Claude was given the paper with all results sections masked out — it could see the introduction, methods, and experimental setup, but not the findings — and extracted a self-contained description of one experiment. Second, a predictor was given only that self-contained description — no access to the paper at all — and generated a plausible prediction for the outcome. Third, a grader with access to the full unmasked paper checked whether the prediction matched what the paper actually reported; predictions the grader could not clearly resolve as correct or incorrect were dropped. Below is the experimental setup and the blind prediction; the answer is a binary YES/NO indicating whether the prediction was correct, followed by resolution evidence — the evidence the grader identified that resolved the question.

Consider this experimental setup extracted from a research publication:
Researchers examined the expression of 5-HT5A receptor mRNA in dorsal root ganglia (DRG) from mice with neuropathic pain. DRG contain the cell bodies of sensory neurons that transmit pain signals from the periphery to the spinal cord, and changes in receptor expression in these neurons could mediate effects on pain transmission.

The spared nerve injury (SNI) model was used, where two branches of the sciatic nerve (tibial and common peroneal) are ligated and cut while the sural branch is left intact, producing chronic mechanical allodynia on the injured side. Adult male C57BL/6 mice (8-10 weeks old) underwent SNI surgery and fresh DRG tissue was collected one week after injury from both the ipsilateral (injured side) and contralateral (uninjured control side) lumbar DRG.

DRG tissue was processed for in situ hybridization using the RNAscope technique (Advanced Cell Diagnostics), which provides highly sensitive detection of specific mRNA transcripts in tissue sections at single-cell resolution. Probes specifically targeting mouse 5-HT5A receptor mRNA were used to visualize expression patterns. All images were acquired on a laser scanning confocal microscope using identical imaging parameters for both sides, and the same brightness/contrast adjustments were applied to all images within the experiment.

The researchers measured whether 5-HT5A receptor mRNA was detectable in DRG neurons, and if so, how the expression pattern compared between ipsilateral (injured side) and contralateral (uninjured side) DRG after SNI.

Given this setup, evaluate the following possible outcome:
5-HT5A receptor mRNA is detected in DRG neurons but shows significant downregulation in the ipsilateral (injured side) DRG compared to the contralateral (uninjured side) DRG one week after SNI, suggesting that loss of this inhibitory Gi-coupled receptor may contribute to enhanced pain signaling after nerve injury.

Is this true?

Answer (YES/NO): NO